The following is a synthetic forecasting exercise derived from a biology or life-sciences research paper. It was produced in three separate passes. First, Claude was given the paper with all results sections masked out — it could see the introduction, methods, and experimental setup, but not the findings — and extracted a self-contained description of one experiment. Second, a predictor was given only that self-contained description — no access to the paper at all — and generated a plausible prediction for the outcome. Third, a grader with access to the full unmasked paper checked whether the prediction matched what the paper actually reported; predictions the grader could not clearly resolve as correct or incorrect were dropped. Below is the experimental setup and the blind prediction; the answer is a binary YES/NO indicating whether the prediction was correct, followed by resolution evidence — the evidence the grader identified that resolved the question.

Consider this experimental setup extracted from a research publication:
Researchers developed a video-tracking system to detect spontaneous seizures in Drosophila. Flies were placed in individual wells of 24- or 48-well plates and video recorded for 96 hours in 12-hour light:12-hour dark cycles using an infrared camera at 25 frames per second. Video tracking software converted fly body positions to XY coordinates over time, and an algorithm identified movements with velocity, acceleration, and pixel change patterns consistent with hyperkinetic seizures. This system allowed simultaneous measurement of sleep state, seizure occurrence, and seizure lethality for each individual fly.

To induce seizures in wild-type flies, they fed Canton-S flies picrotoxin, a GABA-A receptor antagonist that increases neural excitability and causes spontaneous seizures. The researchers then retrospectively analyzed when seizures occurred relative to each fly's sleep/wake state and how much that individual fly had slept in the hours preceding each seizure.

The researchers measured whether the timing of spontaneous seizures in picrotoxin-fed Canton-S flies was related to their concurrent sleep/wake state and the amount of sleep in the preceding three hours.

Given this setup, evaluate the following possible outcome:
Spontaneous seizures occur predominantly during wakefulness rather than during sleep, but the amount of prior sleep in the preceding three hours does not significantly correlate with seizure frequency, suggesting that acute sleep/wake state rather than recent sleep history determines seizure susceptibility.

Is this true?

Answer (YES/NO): NO